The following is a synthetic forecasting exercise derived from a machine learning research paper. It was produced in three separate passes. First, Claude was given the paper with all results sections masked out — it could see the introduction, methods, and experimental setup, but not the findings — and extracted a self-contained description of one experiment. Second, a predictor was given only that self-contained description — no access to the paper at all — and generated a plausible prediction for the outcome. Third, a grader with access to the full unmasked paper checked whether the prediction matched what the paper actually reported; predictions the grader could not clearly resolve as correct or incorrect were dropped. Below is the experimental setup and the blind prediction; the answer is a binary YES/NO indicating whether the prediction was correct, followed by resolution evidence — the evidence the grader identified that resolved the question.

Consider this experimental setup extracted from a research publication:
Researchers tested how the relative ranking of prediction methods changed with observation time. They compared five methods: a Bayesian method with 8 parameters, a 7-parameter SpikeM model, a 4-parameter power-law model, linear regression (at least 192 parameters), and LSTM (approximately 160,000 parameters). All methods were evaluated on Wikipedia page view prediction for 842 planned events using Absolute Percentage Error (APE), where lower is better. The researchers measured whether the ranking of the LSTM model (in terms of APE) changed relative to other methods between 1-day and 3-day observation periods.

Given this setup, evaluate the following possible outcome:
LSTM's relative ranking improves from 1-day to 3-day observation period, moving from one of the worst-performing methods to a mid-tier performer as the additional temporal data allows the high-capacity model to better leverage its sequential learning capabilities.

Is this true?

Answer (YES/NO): NO